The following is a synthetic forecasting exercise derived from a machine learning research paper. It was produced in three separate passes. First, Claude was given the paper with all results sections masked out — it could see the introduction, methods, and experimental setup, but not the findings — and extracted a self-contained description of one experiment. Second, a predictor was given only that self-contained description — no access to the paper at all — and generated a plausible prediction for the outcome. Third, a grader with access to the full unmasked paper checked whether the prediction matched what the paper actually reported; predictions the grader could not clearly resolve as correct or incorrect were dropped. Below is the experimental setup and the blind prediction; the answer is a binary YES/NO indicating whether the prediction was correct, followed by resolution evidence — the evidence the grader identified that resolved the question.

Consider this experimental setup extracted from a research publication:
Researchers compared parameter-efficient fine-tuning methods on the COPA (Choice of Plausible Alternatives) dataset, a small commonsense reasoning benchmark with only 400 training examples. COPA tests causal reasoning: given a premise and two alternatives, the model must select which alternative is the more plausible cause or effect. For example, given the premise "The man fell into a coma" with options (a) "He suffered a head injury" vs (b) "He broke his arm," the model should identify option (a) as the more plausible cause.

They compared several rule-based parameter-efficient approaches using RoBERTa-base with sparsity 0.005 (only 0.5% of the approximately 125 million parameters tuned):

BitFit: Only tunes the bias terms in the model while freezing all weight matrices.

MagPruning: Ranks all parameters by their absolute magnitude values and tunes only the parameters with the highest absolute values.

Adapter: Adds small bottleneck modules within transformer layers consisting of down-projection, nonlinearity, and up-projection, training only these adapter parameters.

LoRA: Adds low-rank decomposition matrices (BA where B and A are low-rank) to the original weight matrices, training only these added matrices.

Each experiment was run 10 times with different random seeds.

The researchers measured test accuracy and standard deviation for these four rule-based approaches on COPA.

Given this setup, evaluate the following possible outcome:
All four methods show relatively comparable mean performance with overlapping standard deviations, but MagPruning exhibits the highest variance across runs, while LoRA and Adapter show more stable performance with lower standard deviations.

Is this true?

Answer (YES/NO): NO